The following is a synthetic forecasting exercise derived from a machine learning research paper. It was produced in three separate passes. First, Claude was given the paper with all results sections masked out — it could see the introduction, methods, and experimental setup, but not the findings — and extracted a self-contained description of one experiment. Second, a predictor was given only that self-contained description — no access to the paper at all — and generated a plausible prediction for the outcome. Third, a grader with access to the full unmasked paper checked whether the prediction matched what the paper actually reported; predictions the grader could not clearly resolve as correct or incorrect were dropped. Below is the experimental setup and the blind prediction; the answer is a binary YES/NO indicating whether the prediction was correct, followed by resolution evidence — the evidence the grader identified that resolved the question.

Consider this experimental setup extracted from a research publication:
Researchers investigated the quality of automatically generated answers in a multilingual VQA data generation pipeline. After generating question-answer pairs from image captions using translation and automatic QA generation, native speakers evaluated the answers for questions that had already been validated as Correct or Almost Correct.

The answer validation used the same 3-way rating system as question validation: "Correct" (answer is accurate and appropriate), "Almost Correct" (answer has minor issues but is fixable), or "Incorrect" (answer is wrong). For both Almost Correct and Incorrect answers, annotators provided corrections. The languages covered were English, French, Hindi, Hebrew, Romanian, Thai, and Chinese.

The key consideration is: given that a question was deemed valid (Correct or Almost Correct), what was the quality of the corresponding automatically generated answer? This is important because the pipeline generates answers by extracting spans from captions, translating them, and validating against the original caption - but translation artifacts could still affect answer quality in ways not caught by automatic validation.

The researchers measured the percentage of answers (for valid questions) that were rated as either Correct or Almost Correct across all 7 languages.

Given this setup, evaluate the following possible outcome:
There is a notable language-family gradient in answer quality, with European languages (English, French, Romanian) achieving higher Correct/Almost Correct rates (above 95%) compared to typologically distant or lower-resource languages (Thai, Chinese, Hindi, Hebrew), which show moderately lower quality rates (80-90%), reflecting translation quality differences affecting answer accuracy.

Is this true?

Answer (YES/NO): NO